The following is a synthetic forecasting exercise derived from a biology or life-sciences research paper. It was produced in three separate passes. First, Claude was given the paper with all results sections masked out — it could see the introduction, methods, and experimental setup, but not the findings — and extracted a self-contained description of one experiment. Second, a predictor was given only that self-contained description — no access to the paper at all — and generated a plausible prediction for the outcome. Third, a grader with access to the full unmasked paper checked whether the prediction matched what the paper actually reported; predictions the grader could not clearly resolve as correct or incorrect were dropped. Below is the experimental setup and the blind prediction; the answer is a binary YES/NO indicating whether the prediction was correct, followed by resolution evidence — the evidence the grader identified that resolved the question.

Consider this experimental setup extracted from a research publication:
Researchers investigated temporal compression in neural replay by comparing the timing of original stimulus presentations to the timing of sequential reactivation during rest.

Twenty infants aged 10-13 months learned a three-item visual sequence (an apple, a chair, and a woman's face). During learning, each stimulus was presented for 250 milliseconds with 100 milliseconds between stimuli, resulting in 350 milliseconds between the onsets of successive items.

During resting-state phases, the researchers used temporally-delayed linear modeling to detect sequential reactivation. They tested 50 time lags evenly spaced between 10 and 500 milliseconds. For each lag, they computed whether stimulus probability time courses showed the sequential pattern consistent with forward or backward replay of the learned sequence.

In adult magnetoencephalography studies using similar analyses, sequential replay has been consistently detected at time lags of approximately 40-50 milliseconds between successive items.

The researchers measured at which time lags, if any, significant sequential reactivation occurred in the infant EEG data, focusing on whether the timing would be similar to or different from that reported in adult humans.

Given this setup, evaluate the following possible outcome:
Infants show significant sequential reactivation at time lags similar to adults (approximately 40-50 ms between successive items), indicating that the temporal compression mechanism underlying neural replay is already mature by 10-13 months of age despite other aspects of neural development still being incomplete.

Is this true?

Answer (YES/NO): NO